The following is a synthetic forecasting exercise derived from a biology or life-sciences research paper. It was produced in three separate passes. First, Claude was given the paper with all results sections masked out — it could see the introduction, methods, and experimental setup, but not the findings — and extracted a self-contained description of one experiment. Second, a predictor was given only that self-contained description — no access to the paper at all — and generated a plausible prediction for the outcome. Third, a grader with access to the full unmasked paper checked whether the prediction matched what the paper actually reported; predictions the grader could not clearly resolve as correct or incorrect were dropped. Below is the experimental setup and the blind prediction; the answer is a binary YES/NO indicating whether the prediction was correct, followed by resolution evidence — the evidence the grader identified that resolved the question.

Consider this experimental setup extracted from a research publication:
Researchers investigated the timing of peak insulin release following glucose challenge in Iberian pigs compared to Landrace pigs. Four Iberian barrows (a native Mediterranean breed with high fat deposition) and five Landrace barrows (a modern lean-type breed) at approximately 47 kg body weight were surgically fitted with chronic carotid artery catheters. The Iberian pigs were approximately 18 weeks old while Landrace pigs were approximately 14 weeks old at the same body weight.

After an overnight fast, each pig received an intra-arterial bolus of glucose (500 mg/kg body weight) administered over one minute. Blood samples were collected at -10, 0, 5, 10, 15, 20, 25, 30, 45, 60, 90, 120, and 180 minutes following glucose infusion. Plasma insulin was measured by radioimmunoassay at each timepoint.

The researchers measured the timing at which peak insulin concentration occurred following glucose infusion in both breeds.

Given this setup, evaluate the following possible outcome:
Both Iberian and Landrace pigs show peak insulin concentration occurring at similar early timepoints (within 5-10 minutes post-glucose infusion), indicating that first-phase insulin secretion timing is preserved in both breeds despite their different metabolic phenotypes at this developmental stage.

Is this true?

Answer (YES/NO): NO